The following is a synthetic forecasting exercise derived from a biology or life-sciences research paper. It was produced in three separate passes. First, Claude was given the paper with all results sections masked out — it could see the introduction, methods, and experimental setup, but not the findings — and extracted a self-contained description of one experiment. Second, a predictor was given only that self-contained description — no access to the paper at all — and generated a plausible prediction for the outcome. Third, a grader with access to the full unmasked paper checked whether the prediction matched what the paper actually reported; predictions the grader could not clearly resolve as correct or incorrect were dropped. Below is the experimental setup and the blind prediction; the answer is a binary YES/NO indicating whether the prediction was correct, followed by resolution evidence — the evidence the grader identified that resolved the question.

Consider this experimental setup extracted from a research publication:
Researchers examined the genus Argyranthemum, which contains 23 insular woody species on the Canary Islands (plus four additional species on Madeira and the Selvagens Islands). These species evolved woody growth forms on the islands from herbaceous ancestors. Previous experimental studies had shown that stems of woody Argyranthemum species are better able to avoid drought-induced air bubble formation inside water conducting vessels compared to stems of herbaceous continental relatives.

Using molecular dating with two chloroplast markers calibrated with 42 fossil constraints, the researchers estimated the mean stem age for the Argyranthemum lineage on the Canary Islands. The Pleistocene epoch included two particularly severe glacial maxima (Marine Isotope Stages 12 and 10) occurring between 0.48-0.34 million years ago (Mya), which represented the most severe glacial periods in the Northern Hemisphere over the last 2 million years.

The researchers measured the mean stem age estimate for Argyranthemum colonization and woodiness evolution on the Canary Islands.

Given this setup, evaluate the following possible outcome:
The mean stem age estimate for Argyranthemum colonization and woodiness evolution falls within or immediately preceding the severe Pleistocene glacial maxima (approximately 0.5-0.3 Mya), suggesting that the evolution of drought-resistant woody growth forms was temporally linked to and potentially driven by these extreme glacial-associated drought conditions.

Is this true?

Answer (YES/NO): YES